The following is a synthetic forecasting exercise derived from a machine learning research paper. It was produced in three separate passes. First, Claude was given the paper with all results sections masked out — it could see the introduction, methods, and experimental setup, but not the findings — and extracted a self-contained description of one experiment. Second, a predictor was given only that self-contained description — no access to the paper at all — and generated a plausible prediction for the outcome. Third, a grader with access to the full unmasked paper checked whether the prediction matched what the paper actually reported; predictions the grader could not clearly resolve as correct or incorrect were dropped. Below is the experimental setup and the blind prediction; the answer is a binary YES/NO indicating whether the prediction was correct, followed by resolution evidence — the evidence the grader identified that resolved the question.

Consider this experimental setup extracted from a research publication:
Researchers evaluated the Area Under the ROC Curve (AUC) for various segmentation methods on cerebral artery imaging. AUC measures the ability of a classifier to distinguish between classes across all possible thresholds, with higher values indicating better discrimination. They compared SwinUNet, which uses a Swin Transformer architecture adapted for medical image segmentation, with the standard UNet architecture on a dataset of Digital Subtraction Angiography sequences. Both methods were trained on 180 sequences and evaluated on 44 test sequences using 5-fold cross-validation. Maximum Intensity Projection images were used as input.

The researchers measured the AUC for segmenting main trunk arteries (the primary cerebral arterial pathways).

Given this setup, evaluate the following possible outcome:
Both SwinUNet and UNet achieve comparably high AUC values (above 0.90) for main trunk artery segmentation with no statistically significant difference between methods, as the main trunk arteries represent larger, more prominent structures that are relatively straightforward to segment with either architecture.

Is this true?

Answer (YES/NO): NO